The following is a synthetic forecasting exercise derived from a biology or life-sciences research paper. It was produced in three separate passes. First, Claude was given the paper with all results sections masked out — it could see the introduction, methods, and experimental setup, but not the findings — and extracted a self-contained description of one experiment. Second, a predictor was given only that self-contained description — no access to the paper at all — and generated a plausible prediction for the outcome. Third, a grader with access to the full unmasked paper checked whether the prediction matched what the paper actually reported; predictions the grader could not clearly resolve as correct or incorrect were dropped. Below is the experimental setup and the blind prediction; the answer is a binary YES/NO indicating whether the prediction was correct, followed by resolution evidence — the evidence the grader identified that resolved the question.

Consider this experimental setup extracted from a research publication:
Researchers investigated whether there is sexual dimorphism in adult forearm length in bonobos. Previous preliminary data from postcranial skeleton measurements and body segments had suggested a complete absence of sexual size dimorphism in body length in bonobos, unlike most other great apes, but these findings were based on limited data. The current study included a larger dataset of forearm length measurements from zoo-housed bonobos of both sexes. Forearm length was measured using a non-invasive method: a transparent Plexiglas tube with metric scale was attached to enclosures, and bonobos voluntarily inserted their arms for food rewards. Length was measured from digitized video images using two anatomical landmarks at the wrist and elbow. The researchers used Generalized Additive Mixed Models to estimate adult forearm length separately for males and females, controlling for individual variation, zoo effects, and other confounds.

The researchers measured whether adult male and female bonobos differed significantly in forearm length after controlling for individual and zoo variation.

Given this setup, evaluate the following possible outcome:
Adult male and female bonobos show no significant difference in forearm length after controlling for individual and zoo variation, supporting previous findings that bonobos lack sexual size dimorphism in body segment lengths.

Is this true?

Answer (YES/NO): NO